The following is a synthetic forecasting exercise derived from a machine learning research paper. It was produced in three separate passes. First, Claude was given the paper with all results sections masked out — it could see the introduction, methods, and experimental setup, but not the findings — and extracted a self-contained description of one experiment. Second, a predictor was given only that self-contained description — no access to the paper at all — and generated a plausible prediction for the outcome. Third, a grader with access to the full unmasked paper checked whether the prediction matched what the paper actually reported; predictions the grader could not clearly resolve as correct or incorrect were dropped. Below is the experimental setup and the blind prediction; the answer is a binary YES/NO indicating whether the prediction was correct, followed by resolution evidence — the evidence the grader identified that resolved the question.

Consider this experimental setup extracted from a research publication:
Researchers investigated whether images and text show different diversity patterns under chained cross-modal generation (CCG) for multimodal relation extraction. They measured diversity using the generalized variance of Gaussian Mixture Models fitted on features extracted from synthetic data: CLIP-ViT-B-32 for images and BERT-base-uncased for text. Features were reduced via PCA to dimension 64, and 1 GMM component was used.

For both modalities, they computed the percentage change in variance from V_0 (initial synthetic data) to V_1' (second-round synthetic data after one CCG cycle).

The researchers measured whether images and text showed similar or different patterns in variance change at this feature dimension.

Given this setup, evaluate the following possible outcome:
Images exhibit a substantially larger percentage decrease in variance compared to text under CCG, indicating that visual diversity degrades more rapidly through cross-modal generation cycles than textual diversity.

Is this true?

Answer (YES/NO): NO